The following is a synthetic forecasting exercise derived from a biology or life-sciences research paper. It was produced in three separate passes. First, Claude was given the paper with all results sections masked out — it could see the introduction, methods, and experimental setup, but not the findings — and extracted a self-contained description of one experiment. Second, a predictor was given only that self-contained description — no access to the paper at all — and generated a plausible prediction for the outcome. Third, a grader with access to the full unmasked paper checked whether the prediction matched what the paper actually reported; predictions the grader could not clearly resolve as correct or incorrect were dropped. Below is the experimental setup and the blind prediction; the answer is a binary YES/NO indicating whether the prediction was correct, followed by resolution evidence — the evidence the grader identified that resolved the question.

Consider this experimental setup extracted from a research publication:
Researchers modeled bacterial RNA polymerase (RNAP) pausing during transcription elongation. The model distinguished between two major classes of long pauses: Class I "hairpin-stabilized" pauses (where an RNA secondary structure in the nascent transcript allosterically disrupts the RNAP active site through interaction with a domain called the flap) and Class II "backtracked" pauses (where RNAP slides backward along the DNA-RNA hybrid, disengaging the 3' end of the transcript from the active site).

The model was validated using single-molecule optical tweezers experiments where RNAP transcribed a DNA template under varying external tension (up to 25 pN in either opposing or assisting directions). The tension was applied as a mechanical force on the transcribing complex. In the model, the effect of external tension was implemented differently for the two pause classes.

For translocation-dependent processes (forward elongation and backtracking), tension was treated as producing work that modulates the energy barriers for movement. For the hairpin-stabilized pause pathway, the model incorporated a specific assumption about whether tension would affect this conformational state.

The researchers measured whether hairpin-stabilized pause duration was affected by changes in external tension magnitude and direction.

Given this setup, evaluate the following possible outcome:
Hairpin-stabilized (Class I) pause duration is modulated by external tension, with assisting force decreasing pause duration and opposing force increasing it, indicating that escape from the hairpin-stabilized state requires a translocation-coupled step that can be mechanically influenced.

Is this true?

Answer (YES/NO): NO